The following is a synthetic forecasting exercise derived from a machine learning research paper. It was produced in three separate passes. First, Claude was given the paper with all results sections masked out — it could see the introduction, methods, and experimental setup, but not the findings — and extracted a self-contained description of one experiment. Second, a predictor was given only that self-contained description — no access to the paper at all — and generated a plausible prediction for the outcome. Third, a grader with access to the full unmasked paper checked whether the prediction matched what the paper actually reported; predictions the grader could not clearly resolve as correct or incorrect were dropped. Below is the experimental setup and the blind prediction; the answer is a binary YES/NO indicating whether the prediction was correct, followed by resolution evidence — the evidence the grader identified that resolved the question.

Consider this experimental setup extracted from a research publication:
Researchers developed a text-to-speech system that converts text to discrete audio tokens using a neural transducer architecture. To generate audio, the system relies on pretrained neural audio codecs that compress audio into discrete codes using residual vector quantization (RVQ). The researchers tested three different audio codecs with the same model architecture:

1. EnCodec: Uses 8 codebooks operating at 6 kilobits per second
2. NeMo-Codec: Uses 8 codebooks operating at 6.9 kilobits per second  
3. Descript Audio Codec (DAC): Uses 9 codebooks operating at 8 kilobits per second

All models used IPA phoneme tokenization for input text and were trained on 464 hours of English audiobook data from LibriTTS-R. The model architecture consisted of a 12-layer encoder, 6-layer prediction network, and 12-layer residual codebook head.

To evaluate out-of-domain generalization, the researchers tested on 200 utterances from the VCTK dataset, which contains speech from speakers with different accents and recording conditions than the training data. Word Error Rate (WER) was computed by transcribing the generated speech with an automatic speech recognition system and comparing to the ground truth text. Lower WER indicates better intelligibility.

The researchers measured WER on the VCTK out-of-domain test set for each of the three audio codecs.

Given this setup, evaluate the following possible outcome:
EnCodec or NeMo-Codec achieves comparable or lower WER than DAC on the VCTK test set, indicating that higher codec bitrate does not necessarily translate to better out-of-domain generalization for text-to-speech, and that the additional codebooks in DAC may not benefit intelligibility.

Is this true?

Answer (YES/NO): YES